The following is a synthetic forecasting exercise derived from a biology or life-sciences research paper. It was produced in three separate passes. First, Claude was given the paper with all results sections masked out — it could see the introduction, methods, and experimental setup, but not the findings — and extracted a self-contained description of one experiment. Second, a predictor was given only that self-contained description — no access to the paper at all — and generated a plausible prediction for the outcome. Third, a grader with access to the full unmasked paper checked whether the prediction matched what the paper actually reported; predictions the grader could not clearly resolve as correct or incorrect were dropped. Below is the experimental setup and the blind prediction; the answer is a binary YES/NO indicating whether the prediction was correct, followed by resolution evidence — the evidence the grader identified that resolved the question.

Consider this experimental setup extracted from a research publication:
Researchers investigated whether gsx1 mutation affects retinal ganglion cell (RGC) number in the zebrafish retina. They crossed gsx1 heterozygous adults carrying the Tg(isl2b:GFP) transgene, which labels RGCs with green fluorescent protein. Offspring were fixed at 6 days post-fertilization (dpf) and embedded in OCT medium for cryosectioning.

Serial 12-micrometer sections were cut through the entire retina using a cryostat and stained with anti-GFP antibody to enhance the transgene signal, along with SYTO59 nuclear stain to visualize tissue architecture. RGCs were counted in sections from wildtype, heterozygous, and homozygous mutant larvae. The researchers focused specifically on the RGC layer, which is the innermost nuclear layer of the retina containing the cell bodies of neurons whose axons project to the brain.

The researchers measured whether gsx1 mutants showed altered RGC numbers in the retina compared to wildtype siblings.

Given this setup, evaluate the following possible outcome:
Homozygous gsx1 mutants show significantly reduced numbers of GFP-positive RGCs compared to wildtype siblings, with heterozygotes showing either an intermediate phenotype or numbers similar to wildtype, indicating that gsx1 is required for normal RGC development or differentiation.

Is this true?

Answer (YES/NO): NO